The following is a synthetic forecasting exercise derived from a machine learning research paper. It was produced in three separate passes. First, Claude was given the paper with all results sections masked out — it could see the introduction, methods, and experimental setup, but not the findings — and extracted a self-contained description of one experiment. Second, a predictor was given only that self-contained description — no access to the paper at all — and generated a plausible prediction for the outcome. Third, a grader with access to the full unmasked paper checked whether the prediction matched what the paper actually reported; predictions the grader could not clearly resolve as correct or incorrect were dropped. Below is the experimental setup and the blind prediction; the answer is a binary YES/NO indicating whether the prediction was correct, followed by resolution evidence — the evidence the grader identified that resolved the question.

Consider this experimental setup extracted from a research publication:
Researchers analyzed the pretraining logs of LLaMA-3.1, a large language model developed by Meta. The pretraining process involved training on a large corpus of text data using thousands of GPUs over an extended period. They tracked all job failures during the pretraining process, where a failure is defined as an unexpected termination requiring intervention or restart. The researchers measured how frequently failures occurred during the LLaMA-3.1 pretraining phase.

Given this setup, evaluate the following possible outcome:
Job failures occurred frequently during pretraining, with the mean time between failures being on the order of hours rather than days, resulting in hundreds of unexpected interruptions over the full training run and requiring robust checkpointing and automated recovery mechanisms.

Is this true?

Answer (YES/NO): YES